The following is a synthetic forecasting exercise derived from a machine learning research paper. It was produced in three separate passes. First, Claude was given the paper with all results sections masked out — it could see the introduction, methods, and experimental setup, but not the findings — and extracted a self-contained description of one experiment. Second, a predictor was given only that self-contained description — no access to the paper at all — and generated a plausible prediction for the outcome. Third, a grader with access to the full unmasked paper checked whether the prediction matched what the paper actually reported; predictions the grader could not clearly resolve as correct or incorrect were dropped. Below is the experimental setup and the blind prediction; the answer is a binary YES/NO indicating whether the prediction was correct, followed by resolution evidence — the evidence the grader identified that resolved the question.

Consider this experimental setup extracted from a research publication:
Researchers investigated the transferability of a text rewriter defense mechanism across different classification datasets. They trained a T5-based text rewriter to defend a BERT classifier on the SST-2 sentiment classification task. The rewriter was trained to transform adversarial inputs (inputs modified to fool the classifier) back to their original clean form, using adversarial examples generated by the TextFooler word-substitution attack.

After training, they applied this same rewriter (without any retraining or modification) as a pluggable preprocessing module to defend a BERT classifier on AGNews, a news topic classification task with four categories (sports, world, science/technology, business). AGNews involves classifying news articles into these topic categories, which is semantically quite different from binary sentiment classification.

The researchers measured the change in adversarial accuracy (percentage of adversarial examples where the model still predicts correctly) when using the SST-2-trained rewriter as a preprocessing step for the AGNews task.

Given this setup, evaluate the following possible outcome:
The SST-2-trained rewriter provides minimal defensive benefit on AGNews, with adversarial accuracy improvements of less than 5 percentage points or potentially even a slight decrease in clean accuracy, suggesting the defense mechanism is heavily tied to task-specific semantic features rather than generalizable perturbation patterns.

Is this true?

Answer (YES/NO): NO